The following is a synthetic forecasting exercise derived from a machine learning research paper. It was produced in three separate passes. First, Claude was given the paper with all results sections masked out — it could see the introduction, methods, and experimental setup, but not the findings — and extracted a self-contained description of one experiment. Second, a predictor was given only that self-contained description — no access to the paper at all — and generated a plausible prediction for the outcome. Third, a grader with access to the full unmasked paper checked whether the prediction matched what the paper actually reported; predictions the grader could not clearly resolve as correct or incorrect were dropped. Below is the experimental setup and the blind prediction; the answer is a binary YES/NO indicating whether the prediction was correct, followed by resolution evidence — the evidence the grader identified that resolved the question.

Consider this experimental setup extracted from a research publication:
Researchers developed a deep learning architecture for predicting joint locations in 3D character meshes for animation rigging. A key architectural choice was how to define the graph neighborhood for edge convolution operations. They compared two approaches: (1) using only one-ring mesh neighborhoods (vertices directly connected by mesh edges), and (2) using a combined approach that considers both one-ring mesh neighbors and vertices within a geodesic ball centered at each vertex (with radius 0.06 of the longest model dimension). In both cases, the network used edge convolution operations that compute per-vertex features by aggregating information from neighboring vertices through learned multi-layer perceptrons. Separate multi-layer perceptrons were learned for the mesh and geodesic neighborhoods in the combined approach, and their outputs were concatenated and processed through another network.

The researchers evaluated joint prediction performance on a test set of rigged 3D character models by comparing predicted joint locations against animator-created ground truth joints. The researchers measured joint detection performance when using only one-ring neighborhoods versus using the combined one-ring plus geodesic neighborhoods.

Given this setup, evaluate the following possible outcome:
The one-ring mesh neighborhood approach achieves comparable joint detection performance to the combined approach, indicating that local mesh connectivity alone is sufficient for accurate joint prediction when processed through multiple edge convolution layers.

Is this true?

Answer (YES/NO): NO